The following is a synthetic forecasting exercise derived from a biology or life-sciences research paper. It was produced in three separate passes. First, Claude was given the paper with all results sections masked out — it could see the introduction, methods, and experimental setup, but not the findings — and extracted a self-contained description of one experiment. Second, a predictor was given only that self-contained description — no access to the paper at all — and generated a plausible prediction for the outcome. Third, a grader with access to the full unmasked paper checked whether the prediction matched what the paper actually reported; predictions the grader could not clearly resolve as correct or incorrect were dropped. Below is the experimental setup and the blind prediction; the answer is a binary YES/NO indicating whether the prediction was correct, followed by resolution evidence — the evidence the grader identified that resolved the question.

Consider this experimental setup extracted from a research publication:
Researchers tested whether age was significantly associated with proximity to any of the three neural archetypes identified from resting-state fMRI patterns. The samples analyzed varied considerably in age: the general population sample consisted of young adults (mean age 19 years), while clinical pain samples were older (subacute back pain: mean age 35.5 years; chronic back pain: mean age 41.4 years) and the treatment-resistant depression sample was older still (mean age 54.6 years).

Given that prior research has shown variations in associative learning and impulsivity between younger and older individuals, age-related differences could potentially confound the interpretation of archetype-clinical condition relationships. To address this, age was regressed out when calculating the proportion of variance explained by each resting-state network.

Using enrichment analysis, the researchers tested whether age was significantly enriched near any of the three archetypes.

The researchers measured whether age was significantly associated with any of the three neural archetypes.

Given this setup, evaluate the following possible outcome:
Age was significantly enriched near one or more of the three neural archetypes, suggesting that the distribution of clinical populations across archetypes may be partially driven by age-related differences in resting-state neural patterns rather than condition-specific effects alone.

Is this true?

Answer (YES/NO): NO